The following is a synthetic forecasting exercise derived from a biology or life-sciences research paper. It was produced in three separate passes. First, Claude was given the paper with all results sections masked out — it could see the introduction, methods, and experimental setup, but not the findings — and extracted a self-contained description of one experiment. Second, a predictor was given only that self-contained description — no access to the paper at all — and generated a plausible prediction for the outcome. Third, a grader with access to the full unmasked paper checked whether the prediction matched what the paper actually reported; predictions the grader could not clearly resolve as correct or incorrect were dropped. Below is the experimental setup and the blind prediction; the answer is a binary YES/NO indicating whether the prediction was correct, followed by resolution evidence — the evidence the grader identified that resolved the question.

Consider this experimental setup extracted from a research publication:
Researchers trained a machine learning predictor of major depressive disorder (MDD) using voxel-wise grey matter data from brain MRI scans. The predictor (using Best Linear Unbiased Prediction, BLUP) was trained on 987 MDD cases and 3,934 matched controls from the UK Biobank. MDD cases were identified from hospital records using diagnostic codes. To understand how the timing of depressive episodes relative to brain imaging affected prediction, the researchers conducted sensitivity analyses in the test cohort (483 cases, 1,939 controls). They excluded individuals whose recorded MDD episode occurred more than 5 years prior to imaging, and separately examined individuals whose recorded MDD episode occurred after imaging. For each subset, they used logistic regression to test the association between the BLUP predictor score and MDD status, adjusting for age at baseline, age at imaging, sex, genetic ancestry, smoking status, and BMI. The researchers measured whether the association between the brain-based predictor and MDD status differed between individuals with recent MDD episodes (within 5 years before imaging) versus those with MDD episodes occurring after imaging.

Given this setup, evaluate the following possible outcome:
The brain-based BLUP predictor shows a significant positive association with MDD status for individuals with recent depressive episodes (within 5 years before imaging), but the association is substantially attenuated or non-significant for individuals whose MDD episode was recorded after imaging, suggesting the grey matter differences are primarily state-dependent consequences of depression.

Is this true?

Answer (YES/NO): YES